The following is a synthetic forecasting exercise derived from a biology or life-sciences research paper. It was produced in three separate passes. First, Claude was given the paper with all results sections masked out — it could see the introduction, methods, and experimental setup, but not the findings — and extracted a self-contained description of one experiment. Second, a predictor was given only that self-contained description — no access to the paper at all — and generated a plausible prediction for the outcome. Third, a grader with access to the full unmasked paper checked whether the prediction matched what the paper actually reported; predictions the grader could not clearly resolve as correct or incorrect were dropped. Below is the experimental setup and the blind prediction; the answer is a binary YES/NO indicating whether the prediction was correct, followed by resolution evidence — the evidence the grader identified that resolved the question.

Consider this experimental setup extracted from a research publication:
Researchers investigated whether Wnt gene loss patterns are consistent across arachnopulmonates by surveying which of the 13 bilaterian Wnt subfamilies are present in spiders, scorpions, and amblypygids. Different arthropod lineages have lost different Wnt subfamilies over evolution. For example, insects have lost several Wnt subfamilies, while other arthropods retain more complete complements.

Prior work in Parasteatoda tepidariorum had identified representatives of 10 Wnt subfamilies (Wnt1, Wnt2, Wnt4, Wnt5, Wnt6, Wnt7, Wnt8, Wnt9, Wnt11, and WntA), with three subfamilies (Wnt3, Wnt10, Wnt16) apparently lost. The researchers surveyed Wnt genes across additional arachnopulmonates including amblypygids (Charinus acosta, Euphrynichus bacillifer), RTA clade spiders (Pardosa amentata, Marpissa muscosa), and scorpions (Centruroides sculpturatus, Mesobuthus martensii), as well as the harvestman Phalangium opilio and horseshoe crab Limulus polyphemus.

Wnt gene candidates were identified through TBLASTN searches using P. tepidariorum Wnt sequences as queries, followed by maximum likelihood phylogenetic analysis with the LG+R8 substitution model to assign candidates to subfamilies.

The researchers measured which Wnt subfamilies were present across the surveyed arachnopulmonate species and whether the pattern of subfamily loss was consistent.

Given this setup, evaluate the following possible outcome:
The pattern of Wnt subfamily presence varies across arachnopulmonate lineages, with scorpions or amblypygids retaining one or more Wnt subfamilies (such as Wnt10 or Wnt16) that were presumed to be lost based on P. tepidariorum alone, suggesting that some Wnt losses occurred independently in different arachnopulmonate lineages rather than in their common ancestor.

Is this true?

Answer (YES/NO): YES